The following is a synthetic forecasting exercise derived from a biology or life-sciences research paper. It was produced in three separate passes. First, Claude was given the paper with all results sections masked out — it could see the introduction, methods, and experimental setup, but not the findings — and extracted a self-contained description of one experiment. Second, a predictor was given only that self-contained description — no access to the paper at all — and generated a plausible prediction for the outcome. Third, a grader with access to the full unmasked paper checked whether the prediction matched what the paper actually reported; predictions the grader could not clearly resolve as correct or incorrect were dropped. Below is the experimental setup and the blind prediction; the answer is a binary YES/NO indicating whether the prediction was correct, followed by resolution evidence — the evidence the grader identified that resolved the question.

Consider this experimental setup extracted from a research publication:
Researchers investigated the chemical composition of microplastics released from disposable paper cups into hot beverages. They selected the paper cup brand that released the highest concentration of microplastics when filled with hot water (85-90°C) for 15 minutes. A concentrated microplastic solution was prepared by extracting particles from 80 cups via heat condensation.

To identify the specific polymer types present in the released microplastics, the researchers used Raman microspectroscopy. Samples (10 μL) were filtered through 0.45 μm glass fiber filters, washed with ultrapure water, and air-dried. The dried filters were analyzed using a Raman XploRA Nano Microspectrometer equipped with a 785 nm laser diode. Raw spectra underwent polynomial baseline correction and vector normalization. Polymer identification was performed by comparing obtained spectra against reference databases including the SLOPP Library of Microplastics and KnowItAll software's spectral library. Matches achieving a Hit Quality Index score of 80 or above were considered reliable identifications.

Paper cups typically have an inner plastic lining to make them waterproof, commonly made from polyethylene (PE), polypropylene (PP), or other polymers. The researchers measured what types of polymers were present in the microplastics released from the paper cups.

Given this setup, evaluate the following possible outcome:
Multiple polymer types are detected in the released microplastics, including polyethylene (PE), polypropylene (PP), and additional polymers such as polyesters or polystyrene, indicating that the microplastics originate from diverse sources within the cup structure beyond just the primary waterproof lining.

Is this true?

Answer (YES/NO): NO